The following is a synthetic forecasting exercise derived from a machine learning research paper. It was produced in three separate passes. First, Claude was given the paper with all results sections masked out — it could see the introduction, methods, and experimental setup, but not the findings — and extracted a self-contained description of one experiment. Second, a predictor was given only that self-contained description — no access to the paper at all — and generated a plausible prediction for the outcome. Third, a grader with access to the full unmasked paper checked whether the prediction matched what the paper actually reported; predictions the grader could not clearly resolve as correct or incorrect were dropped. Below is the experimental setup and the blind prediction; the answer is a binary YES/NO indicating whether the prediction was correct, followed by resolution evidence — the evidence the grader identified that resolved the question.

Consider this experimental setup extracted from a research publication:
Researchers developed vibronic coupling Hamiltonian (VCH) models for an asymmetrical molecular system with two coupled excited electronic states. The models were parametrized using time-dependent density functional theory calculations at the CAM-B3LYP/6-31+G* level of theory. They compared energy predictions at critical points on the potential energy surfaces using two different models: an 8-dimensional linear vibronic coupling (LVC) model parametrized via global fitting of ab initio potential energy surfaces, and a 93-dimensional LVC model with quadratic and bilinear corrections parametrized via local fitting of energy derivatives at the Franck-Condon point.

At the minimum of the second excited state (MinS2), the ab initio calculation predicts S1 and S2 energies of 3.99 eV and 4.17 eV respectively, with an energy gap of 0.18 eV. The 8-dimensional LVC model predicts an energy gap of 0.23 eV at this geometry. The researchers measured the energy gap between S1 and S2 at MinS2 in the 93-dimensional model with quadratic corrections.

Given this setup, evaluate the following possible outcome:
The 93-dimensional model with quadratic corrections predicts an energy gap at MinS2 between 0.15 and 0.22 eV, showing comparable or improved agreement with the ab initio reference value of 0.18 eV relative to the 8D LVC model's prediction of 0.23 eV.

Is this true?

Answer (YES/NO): NO